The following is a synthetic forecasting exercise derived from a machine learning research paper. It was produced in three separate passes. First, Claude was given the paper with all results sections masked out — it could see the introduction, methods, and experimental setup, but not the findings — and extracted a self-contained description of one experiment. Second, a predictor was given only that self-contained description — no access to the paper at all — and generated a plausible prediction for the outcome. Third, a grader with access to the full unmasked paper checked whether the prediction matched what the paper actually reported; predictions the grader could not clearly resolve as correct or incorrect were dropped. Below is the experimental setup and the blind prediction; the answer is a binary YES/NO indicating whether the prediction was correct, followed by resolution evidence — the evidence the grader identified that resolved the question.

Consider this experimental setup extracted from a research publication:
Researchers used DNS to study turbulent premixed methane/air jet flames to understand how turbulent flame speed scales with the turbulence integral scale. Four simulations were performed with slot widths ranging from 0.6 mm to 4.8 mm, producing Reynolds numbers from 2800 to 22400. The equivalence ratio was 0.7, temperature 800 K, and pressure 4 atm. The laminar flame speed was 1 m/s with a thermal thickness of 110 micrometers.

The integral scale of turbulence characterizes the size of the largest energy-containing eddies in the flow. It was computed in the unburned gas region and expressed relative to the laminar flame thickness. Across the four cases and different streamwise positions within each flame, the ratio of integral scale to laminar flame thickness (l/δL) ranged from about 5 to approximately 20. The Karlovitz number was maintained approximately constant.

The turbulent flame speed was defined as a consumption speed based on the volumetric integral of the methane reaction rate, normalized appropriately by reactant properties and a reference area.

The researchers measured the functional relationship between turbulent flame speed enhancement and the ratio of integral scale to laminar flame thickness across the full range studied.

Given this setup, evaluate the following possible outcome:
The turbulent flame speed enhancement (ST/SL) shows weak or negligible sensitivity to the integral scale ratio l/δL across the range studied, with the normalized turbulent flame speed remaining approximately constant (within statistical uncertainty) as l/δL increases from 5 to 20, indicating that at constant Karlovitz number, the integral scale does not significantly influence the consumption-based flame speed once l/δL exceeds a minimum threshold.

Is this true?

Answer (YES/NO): NO